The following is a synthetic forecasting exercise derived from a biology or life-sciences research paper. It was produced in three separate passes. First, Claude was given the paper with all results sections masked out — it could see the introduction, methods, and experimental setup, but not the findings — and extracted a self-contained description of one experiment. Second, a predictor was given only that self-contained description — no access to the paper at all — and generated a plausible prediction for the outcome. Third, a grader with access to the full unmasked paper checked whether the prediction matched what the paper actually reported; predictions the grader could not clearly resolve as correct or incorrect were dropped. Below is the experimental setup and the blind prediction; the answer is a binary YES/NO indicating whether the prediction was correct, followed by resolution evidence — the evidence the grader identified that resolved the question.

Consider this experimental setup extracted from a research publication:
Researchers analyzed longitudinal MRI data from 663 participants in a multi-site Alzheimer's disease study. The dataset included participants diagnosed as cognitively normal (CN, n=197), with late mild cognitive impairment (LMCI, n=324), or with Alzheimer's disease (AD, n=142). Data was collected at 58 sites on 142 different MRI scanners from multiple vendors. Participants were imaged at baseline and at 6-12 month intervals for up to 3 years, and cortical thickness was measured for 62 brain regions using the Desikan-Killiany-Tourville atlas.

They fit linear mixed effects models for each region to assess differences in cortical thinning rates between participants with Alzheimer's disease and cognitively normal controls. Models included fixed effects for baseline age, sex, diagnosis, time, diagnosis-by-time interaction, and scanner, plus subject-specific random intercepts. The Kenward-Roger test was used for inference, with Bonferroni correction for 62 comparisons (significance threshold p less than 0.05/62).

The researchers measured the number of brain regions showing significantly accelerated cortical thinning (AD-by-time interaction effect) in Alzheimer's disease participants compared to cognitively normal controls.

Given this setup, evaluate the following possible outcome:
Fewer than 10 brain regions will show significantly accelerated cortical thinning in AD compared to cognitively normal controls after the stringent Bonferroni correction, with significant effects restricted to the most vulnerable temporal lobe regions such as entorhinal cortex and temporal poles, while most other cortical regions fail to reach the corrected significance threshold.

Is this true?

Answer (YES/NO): NO